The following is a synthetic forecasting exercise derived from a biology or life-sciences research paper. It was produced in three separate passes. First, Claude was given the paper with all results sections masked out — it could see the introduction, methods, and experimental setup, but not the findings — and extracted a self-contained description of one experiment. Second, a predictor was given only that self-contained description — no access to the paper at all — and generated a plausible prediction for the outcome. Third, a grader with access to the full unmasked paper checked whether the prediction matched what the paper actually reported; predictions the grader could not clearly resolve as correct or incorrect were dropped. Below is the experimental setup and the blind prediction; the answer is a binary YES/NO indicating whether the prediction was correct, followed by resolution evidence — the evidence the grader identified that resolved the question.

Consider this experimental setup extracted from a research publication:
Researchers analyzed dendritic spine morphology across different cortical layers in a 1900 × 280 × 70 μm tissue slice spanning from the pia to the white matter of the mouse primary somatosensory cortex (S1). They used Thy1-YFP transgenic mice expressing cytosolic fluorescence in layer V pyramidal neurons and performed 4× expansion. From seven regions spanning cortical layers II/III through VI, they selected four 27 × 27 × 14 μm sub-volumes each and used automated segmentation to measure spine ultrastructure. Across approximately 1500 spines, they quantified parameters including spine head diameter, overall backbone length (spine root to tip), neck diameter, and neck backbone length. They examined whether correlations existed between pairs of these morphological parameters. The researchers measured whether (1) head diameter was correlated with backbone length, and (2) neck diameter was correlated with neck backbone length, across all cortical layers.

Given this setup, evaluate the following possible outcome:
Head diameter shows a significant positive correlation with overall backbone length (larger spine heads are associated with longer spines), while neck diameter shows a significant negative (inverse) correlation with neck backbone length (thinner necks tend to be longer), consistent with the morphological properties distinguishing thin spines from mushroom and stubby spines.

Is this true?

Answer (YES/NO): NO